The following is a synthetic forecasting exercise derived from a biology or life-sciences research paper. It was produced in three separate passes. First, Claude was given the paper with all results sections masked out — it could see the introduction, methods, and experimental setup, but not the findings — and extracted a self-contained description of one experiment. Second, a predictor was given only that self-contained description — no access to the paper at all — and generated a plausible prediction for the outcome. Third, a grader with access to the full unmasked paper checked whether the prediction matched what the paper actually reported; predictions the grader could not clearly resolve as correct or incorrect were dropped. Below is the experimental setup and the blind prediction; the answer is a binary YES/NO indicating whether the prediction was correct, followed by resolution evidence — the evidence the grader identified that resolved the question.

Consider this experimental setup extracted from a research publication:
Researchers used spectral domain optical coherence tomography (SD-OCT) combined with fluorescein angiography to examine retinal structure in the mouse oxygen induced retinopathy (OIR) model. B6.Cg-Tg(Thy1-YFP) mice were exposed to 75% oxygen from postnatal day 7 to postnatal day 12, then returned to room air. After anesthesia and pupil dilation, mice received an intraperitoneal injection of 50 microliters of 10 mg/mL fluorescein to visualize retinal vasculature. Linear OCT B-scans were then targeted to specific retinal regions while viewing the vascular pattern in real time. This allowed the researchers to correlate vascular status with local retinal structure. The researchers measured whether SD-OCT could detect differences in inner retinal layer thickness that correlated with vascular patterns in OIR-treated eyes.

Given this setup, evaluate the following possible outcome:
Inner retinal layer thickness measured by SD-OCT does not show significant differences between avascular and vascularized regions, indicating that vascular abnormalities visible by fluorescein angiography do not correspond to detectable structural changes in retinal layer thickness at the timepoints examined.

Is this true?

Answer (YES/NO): NO